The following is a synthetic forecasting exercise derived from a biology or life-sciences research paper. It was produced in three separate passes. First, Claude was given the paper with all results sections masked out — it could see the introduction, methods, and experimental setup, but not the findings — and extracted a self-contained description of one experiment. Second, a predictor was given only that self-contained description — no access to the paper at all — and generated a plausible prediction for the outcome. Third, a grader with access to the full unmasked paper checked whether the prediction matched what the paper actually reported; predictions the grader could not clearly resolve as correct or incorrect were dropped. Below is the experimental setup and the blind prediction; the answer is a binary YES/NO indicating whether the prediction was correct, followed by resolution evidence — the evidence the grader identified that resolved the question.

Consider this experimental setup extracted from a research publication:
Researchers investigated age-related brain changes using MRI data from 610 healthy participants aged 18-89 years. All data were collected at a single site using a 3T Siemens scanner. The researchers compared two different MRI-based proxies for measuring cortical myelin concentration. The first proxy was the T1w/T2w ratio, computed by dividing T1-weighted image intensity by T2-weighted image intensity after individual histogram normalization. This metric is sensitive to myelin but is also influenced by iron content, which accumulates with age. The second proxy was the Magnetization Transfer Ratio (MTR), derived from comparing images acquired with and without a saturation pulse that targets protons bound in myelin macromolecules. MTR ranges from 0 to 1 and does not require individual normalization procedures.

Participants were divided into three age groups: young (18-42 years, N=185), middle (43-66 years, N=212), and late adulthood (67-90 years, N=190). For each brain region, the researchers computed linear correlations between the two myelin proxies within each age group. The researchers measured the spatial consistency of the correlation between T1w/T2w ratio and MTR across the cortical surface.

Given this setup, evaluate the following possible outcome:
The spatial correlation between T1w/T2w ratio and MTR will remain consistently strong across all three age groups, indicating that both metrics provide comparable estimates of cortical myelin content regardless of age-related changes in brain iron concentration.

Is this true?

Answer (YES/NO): NO